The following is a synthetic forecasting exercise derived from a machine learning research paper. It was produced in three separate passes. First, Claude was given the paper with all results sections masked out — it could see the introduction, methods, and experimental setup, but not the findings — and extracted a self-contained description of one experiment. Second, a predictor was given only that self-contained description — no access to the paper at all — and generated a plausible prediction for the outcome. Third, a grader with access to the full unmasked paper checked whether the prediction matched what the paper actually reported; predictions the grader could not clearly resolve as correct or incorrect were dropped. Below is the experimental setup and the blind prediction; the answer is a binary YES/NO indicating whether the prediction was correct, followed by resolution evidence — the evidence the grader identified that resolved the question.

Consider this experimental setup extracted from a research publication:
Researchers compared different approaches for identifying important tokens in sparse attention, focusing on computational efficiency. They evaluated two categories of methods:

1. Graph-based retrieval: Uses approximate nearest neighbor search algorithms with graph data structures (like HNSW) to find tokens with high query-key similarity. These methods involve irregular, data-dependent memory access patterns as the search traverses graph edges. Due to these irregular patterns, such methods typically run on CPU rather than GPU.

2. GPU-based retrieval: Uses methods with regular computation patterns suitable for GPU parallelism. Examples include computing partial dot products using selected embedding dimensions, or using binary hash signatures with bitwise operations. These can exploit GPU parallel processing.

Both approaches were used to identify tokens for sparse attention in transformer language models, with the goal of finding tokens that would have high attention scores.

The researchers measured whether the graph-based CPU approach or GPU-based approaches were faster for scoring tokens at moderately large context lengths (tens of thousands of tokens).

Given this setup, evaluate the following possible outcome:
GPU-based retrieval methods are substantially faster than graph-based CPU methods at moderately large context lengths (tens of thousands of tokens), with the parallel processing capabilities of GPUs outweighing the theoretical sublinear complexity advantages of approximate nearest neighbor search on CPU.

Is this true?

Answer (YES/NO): YES